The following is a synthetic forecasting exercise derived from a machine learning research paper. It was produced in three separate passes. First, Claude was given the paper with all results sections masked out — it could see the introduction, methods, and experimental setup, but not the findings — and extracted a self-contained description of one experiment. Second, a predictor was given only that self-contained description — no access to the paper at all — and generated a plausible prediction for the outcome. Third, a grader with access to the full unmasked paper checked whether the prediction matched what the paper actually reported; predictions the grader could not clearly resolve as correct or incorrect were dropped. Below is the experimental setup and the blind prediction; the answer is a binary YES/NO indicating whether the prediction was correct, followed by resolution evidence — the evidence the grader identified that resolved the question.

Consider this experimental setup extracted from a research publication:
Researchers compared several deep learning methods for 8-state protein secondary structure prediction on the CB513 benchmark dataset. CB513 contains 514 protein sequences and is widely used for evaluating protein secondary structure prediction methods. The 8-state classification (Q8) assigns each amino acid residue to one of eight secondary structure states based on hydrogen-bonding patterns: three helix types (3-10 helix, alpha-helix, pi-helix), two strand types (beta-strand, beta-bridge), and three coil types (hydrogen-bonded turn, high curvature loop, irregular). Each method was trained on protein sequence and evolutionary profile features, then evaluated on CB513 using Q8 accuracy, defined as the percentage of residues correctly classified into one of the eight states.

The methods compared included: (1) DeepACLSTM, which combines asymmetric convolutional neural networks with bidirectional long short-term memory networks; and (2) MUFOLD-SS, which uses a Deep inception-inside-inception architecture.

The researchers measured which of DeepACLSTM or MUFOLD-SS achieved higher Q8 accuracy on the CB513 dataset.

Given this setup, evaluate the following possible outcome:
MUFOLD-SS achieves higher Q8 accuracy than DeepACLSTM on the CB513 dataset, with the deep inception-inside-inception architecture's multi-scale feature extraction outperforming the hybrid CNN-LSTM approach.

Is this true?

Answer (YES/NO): YES